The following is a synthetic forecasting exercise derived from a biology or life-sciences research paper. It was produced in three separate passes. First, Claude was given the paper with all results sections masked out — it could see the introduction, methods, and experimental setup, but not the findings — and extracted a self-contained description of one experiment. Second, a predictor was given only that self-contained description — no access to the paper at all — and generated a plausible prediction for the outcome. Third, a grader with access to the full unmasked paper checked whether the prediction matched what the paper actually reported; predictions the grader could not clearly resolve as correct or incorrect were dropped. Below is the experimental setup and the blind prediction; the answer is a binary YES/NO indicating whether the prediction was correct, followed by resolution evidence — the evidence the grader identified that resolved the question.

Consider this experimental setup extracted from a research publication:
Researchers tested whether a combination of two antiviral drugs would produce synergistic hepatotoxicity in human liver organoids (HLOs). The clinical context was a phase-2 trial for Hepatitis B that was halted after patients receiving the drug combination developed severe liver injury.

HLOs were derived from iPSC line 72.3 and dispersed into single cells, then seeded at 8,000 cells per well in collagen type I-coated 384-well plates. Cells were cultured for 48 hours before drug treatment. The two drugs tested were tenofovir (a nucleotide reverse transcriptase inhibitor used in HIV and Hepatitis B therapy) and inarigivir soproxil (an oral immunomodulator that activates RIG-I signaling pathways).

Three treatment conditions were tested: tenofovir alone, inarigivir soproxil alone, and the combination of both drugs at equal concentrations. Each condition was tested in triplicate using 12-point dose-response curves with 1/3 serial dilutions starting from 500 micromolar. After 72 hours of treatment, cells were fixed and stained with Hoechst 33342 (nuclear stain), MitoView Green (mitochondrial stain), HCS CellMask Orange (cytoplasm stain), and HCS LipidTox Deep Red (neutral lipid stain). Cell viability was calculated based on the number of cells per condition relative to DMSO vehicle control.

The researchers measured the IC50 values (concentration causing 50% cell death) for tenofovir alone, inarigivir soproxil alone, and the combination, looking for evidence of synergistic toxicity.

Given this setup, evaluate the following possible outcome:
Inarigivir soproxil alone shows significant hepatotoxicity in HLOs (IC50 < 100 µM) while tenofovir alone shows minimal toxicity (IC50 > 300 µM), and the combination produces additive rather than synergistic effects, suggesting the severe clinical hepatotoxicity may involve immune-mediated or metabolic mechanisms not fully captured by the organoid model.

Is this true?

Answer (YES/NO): NO